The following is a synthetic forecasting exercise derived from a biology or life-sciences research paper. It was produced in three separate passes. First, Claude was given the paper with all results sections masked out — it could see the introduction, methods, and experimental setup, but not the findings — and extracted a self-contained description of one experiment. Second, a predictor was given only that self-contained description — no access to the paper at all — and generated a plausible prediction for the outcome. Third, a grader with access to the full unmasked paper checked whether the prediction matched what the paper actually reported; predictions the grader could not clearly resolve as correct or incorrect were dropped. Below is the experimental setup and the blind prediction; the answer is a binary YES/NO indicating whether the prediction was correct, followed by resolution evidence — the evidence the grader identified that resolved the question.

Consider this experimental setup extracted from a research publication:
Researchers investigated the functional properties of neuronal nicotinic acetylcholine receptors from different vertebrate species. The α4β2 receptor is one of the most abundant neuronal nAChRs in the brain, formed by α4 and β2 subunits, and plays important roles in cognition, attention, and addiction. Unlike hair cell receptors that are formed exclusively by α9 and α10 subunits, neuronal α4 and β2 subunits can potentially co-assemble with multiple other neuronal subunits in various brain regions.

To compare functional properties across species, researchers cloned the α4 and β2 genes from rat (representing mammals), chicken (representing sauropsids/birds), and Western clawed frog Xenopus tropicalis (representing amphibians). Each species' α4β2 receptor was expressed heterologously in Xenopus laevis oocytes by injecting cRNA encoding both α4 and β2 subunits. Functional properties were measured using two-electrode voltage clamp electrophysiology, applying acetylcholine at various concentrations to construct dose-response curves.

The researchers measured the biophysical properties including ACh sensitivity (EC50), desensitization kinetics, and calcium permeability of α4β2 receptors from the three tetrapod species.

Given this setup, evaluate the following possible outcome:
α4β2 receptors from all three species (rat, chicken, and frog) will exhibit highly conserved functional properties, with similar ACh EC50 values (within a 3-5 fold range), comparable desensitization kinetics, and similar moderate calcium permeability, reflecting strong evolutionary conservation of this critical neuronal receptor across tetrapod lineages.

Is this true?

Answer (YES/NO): YES